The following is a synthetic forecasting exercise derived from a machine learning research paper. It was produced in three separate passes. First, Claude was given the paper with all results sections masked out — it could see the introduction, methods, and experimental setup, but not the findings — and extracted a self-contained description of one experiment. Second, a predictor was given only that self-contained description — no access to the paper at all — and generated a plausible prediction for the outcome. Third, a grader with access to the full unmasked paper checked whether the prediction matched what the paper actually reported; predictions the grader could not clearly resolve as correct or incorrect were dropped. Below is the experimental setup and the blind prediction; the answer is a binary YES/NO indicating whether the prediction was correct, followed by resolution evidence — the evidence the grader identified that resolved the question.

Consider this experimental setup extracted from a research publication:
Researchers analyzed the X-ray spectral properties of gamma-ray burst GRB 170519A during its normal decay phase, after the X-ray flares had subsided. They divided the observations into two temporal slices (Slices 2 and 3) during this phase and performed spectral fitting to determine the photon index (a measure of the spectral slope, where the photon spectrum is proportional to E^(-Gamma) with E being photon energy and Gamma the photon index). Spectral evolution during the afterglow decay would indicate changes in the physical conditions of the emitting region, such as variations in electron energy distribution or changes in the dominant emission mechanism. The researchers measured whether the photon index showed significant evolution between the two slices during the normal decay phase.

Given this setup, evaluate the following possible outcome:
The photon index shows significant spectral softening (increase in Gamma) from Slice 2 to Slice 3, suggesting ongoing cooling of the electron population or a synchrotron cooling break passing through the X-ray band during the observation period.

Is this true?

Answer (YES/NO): NO